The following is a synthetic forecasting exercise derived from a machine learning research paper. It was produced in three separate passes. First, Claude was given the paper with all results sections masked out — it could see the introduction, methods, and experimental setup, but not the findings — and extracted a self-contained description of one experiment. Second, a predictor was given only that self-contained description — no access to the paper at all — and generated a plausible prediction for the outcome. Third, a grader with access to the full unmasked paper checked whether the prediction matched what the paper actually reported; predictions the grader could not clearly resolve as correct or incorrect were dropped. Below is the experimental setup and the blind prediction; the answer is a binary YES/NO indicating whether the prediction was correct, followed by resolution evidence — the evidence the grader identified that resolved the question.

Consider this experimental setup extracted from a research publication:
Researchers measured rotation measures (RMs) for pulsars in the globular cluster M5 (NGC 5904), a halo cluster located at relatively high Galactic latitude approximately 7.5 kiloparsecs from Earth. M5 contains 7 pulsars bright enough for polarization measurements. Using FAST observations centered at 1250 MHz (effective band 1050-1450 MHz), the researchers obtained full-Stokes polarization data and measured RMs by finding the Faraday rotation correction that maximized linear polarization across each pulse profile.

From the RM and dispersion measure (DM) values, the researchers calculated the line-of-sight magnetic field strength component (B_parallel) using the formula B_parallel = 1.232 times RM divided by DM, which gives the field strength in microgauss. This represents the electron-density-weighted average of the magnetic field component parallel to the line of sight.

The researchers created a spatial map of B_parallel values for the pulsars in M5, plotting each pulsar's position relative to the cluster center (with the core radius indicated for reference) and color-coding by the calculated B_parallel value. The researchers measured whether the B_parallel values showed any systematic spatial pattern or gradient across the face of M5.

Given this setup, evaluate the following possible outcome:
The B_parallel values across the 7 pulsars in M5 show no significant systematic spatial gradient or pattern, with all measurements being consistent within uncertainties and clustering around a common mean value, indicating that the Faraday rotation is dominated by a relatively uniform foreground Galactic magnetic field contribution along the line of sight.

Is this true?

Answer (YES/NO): YES